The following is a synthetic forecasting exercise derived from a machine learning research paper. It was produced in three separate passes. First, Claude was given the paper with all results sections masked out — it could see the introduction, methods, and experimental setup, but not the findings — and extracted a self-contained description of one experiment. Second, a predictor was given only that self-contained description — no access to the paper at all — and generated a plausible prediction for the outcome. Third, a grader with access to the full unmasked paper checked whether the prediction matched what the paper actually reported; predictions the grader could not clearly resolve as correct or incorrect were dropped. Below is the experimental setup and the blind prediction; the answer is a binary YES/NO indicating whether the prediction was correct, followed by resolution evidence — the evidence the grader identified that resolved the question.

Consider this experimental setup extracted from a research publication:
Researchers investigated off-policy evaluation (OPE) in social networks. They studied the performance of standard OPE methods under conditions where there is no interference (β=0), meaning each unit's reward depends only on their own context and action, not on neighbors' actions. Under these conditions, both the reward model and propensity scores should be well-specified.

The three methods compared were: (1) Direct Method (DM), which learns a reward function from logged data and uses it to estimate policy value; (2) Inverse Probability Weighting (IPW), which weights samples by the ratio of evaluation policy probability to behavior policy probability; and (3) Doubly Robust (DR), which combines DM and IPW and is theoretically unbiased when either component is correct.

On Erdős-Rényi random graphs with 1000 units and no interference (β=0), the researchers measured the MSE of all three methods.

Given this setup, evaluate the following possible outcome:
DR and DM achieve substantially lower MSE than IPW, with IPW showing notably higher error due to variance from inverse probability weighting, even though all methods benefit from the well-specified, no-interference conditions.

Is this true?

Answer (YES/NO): NO